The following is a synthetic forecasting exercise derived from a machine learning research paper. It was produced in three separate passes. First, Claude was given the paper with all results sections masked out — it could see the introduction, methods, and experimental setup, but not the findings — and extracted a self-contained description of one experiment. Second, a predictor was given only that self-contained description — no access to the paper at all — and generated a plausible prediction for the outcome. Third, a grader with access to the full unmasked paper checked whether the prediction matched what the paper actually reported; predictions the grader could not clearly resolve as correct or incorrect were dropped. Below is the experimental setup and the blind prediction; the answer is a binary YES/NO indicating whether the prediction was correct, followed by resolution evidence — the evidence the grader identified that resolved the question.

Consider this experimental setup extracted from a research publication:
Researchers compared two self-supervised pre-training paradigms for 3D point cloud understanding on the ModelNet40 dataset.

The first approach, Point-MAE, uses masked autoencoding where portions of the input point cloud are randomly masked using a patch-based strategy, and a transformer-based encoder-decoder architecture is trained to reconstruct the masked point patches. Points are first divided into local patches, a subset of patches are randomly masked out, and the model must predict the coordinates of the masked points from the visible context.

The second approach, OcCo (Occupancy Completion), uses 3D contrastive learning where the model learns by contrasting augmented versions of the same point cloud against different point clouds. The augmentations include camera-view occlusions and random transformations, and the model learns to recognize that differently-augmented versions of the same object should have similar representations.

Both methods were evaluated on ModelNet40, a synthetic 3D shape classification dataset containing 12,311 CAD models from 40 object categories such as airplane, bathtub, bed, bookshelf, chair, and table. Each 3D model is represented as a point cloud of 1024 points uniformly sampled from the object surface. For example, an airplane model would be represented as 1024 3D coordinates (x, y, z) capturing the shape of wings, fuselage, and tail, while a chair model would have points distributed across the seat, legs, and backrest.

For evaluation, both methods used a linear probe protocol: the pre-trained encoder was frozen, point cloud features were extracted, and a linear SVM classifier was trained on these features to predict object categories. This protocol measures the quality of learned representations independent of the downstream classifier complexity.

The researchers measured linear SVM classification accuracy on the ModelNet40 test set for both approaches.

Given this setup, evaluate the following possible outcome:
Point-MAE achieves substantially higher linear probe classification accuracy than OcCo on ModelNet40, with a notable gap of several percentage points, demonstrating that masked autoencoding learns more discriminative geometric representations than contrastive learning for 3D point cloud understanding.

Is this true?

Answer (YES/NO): NO